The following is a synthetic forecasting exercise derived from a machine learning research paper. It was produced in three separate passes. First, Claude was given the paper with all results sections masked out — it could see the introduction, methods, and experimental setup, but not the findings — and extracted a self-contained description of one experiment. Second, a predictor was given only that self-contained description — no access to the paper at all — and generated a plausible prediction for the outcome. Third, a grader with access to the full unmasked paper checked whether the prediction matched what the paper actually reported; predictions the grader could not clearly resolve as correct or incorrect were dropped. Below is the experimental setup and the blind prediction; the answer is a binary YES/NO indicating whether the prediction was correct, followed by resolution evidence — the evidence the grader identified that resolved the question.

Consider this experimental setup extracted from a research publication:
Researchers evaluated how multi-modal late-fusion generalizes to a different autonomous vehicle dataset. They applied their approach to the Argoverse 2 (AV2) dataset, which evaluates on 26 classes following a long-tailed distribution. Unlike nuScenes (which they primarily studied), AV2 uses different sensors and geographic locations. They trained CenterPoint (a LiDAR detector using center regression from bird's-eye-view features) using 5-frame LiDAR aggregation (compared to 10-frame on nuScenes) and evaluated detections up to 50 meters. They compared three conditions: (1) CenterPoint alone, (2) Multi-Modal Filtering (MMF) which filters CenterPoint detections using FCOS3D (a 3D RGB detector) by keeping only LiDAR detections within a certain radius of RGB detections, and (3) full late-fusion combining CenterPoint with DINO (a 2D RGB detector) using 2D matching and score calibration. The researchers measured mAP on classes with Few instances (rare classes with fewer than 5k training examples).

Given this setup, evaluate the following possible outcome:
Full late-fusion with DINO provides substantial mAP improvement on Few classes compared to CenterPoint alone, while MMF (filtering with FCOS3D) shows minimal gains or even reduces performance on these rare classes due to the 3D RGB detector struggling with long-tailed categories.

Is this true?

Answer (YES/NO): NO